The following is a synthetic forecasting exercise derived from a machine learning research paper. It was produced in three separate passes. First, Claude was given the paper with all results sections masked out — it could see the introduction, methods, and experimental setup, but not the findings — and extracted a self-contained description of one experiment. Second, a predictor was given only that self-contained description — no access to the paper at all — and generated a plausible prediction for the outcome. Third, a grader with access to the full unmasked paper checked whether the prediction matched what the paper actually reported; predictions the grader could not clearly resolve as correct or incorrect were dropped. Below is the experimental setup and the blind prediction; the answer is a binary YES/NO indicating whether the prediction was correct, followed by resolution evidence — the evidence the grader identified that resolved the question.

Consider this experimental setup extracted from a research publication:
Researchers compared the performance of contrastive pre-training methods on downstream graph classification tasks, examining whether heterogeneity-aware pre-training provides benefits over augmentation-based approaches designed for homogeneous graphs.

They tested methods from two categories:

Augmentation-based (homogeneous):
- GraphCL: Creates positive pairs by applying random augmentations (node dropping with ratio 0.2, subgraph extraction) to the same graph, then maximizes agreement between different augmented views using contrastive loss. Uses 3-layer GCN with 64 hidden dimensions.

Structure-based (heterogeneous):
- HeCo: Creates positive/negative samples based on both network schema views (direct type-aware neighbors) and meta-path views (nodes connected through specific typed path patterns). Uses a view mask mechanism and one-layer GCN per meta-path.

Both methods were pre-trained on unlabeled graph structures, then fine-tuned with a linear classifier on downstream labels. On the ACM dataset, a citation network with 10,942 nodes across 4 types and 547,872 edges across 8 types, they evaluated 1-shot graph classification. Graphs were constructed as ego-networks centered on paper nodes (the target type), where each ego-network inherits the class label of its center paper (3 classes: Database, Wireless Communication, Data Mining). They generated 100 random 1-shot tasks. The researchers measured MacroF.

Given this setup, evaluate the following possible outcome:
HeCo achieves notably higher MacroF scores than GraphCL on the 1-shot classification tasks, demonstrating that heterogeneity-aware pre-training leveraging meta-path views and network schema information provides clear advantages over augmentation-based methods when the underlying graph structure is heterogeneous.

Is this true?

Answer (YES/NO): YES